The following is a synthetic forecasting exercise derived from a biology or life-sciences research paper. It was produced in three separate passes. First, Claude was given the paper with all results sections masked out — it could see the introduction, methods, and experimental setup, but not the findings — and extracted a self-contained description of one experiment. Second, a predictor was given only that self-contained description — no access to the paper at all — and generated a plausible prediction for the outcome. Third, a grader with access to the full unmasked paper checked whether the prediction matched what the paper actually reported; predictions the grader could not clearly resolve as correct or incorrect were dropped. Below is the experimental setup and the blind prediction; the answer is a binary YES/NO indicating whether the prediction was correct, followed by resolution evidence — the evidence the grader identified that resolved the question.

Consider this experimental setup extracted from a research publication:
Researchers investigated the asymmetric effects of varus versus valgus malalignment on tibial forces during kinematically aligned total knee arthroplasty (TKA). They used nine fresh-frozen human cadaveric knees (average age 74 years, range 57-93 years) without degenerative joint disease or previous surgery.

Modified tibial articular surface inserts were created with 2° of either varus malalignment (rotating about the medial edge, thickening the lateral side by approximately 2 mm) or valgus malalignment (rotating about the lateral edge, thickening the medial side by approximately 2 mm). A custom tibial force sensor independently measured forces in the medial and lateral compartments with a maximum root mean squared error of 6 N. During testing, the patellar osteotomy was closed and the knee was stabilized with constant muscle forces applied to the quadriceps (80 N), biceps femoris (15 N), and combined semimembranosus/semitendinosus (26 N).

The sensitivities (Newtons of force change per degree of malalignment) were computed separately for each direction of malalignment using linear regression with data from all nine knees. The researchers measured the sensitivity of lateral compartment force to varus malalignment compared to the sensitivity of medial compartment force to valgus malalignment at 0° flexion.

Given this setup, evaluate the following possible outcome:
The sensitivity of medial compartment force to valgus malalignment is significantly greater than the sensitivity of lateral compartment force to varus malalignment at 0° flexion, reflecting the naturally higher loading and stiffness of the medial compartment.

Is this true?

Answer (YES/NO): NO